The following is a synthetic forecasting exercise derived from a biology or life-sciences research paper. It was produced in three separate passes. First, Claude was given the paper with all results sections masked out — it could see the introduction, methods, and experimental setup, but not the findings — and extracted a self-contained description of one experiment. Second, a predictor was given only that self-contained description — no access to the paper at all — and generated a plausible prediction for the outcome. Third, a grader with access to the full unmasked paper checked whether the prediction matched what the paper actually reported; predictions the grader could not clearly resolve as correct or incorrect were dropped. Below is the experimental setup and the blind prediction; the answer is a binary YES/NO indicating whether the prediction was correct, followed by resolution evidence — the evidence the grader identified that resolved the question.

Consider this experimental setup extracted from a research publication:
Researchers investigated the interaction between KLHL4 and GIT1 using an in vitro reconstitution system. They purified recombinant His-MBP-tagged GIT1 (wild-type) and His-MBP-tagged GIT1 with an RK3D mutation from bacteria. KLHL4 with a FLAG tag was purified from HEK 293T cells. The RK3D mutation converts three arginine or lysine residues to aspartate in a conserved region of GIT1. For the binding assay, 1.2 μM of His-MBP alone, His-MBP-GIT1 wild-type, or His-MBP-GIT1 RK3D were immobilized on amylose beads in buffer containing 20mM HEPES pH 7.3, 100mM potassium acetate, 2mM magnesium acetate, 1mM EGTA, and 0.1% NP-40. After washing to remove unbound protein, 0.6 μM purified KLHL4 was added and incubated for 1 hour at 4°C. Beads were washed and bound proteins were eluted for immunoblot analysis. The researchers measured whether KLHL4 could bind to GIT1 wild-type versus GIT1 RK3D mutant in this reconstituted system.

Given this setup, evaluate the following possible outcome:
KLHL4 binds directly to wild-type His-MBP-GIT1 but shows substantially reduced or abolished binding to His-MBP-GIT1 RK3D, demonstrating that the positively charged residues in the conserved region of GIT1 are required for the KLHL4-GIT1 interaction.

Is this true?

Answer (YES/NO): YES